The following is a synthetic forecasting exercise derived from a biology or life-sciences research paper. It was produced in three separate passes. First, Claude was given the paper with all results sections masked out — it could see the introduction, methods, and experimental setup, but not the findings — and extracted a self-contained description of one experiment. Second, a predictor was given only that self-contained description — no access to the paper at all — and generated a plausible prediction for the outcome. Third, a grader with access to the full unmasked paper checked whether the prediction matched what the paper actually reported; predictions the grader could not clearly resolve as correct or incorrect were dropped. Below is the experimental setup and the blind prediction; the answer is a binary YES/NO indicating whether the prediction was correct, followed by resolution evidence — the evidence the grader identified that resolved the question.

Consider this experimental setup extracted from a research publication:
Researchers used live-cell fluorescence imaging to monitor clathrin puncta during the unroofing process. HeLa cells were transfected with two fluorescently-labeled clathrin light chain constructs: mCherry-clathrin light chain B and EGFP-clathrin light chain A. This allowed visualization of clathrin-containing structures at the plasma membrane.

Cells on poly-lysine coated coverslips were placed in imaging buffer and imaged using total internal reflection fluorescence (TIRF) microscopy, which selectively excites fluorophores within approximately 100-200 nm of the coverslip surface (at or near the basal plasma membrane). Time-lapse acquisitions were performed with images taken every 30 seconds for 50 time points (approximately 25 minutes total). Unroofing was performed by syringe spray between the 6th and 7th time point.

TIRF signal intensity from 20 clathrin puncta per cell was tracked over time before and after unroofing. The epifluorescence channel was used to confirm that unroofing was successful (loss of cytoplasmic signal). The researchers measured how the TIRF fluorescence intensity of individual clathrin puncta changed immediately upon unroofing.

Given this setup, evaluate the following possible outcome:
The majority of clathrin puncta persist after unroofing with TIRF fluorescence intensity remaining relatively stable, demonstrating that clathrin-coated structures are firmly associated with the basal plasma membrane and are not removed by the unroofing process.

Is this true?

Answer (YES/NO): YES